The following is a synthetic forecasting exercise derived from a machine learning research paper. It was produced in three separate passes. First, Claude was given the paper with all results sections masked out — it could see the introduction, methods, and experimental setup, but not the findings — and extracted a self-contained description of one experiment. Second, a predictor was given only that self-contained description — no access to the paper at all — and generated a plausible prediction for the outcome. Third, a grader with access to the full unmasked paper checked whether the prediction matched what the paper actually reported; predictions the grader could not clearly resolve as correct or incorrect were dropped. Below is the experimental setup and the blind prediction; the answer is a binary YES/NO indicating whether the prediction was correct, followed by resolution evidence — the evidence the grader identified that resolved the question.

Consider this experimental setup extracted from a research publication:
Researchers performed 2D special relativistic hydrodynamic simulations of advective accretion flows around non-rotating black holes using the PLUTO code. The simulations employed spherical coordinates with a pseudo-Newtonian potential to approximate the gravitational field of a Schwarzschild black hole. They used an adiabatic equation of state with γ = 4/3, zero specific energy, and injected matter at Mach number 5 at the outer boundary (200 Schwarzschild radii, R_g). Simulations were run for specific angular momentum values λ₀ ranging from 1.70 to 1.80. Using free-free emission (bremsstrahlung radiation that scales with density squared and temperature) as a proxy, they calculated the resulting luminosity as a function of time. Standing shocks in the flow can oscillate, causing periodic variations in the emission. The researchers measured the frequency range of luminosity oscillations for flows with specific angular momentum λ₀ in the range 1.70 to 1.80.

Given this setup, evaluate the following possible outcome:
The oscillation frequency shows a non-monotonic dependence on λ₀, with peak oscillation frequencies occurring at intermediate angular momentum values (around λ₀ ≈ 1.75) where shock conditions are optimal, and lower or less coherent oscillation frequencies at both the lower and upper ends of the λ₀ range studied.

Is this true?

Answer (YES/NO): NO